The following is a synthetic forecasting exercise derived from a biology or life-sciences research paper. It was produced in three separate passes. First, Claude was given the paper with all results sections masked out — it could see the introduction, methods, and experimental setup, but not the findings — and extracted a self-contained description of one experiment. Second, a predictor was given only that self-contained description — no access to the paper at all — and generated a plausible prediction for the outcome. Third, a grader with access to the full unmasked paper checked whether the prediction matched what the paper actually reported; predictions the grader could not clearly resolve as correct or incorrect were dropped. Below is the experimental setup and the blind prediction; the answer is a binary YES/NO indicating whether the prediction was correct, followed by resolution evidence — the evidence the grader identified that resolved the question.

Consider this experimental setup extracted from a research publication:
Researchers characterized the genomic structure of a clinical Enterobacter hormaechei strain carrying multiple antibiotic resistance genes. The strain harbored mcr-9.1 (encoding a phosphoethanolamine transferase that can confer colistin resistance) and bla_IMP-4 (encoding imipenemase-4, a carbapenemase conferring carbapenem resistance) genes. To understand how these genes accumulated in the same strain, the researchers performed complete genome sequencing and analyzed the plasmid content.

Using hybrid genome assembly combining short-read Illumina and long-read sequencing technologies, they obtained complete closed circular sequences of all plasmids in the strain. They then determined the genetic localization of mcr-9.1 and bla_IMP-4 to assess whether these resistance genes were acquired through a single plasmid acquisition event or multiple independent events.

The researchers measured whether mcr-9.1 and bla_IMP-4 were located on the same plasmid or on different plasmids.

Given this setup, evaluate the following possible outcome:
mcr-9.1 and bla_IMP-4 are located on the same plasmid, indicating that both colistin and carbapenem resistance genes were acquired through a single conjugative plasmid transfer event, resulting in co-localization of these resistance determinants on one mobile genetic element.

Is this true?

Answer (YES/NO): YES